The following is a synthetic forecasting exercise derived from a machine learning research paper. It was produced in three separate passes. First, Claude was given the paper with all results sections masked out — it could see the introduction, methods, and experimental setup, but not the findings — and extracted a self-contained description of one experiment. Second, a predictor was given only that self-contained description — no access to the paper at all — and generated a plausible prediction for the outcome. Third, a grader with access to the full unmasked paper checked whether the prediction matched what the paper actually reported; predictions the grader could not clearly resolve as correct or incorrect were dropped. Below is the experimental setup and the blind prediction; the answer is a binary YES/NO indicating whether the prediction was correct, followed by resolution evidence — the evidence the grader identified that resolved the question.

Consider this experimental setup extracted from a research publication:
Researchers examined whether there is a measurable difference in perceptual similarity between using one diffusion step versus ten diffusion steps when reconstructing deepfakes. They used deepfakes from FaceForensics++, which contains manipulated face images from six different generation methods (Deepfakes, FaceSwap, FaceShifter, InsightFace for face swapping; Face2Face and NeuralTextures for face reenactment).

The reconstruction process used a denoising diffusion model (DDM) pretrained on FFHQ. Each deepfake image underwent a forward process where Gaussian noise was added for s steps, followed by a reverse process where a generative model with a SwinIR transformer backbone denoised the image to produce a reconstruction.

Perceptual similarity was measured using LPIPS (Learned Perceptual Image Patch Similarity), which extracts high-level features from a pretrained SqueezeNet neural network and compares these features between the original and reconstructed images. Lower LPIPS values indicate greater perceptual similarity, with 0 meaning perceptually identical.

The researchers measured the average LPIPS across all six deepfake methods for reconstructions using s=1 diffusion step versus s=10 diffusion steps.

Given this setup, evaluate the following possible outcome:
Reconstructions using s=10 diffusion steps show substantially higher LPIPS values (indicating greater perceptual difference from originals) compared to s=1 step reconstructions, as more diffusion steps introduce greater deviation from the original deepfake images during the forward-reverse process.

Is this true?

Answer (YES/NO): NO